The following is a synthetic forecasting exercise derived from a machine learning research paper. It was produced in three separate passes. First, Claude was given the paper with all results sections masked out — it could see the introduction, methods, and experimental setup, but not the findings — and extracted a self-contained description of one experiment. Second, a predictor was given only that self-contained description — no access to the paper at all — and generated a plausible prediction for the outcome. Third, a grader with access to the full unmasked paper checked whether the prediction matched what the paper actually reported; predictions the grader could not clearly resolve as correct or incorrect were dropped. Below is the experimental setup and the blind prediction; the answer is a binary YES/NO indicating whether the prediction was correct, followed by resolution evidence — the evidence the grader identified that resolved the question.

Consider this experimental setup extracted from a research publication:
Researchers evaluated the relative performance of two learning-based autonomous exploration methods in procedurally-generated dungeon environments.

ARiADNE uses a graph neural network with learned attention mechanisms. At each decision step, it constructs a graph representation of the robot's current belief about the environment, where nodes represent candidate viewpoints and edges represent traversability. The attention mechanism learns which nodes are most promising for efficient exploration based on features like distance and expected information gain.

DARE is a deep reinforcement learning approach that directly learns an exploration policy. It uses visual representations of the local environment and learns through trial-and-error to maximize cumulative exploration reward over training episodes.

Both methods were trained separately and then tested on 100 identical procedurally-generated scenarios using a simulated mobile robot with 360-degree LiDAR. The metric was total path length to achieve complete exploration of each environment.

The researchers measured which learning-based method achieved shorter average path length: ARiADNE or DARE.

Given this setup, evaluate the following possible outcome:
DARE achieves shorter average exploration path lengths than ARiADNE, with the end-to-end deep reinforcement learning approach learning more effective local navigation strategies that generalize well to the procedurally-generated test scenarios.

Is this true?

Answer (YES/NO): NO